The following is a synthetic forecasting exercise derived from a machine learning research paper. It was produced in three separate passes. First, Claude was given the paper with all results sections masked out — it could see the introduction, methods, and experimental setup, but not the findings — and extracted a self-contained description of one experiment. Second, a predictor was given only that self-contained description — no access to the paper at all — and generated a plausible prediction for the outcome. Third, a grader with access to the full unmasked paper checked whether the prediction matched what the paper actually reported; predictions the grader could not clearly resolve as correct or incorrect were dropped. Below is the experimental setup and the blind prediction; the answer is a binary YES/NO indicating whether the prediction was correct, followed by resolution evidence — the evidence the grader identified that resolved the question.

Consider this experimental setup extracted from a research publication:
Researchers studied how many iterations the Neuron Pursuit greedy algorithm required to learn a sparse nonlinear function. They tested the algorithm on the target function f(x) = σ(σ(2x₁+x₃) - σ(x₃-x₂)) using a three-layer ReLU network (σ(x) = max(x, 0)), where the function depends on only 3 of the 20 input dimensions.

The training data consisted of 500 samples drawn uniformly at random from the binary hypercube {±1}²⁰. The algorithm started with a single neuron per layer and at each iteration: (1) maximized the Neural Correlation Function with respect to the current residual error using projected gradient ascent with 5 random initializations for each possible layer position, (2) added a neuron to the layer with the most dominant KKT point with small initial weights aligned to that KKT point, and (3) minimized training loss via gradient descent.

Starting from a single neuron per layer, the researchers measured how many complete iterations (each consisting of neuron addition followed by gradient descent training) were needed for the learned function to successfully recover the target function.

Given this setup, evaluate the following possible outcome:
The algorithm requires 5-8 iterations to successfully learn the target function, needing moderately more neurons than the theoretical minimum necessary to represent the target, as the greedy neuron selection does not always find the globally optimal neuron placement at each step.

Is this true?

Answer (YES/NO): NO